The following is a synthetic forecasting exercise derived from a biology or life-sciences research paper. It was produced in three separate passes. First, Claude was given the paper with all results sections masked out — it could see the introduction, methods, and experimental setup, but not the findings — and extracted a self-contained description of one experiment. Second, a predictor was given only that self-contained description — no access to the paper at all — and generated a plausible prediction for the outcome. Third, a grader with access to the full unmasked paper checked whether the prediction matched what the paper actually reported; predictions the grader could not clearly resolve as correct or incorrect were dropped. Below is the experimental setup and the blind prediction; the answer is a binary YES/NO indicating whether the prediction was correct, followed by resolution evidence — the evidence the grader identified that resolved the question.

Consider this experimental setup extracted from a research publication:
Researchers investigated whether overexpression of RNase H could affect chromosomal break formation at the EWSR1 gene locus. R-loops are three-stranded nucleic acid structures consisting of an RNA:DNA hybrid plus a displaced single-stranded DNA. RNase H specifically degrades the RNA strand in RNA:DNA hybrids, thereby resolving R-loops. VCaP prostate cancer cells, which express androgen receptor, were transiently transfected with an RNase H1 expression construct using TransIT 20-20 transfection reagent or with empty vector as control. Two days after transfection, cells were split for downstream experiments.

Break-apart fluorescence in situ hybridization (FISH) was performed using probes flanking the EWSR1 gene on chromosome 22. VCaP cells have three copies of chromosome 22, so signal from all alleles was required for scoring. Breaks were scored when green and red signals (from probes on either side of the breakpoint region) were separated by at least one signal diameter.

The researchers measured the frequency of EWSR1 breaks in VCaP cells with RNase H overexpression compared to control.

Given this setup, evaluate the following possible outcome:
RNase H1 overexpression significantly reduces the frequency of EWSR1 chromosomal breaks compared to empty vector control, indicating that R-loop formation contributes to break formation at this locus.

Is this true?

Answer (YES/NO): YES